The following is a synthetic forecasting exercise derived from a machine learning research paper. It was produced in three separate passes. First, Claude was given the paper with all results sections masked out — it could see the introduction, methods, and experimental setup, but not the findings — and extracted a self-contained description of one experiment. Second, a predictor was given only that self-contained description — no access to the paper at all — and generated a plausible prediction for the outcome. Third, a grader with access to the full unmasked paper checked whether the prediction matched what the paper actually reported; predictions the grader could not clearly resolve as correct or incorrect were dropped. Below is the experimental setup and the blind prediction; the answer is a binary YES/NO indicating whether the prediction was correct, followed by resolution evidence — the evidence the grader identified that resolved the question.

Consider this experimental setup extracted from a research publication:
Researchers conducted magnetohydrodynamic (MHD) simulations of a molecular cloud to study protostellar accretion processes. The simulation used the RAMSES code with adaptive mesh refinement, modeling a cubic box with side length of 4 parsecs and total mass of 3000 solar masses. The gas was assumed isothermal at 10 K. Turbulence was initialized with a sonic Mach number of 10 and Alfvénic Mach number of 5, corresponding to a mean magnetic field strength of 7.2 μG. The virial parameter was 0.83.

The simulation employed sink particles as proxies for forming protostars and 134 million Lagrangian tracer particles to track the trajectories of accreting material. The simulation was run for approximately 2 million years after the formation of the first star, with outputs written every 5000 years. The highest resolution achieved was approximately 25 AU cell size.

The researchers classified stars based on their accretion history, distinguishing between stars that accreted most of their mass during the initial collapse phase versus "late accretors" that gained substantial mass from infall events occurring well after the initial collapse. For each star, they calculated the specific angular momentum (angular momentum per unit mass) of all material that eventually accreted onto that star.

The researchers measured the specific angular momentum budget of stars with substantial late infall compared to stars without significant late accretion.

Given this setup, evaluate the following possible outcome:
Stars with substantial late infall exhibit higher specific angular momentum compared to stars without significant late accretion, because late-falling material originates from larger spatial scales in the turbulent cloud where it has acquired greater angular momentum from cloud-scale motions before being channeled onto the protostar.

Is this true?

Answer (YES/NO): YES